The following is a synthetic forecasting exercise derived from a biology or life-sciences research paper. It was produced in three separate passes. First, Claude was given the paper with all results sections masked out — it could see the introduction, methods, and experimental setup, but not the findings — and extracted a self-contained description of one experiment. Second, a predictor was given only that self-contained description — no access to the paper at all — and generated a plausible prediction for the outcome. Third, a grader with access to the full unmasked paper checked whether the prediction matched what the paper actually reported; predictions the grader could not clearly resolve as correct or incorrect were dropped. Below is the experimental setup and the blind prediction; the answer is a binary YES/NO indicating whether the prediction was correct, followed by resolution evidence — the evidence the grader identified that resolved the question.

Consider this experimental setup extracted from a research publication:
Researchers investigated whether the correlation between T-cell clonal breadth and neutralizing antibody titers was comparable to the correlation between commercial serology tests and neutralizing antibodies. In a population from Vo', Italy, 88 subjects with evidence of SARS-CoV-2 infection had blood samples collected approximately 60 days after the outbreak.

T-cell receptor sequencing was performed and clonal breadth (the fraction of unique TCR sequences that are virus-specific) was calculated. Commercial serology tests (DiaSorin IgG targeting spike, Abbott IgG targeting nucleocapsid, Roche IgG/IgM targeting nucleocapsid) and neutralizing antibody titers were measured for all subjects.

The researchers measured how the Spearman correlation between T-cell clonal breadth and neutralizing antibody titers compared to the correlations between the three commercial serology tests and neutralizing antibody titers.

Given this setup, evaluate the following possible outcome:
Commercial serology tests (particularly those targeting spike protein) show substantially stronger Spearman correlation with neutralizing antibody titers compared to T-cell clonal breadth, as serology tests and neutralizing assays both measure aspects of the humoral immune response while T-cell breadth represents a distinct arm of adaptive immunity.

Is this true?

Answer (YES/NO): NO